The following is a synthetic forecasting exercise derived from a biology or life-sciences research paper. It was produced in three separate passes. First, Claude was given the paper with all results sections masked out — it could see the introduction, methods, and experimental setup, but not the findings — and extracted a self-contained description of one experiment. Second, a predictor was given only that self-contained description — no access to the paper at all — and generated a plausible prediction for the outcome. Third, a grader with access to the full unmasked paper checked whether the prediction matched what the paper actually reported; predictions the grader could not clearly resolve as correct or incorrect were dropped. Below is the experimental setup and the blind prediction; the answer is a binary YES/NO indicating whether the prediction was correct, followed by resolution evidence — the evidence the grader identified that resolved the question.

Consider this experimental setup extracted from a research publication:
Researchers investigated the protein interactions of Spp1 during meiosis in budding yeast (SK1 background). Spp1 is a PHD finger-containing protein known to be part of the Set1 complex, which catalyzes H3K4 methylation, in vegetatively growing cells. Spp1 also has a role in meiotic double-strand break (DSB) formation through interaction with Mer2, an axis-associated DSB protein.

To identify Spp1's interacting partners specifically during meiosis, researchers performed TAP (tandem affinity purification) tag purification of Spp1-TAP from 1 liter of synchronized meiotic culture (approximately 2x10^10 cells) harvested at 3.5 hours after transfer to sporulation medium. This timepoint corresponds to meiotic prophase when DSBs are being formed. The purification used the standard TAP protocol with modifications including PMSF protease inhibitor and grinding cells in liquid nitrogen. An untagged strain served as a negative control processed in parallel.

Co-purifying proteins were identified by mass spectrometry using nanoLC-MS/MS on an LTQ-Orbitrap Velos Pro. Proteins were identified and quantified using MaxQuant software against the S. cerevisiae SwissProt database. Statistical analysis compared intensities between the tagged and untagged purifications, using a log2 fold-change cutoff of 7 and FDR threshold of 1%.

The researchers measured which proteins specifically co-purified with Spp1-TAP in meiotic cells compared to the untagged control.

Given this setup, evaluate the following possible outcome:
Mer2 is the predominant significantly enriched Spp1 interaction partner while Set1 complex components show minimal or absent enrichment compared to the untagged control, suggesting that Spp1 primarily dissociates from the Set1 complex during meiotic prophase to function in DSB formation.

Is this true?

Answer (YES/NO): NO